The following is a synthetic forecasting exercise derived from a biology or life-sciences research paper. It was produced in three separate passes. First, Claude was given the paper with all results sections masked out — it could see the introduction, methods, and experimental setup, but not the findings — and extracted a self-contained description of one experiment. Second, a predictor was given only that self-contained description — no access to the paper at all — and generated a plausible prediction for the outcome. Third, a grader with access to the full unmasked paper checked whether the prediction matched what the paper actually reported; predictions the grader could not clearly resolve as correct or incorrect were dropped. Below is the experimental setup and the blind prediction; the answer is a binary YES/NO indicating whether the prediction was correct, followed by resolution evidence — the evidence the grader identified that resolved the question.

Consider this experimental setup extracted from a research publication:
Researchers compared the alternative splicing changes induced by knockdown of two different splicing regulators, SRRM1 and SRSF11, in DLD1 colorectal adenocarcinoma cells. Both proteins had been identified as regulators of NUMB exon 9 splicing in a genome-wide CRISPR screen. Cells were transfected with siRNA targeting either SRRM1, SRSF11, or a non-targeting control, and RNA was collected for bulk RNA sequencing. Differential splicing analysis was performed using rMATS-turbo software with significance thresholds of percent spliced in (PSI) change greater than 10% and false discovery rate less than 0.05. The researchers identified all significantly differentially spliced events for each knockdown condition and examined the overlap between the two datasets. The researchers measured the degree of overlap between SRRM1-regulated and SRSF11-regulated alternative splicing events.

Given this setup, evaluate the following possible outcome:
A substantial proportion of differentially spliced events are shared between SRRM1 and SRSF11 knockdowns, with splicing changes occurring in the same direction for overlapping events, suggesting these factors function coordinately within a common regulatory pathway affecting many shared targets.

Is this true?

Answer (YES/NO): YES